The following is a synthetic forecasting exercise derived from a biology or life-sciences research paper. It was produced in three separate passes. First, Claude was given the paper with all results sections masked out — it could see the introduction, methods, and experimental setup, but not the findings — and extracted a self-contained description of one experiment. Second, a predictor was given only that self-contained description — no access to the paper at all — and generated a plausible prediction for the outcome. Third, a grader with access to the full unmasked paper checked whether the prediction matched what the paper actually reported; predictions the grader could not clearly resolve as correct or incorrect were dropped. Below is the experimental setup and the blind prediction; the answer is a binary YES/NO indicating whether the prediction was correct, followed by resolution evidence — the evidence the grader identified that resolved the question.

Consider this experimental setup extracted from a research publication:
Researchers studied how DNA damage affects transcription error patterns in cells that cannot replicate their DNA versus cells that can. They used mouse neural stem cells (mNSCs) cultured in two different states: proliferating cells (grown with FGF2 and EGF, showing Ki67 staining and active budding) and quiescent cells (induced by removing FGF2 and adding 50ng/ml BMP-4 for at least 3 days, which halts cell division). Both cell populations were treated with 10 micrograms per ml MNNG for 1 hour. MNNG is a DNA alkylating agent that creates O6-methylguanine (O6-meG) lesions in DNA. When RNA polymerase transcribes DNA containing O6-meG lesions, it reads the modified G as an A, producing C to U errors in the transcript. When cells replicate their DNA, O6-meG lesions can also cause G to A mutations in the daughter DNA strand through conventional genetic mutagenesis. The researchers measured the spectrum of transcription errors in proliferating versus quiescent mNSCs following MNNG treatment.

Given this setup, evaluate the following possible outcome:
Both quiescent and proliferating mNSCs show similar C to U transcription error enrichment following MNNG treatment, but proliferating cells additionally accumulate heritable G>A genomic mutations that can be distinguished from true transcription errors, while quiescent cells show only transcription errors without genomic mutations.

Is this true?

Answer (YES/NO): YES